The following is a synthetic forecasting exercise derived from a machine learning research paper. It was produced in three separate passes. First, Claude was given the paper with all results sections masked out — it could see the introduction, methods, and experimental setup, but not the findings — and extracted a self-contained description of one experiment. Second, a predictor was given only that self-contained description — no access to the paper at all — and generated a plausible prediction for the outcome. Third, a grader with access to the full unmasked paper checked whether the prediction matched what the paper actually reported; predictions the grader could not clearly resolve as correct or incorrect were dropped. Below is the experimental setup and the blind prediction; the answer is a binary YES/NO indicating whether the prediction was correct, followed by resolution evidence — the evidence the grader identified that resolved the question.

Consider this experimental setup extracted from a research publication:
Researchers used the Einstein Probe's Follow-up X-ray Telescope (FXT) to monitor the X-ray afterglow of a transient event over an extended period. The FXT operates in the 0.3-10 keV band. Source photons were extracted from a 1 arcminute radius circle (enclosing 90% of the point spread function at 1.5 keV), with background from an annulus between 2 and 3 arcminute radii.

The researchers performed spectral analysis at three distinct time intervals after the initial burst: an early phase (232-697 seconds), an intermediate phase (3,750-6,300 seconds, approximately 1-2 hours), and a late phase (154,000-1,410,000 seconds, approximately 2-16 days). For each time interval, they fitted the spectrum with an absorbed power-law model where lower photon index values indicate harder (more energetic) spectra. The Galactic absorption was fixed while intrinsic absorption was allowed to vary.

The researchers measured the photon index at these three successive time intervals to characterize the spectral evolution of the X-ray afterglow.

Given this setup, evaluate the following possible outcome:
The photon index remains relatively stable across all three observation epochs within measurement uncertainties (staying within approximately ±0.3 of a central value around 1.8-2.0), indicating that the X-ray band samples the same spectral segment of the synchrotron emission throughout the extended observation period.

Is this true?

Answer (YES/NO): NO